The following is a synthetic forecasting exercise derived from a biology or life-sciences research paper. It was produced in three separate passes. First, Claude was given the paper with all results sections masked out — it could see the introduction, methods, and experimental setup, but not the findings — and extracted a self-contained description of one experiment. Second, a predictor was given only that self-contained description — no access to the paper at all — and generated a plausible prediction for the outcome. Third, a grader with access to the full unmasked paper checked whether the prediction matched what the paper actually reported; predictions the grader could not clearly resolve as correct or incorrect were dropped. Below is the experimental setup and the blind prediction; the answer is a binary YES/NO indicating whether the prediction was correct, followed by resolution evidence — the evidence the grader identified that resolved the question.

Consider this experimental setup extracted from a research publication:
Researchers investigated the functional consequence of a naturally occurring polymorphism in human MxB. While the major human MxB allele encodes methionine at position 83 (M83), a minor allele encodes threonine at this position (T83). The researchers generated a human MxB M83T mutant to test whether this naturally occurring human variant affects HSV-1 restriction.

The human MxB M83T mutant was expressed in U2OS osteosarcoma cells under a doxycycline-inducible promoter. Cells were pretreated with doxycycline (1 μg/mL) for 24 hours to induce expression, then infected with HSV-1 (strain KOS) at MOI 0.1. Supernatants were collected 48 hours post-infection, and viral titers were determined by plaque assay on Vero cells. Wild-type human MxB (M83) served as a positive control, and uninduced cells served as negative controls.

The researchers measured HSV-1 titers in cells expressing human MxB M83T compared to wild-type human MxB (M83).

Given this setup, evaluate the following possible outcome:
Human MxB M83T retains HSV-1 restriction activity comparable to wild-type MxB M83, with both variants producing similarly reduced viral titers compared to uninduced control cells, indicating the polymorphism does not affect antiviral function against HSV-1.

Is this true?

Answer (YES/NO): NO